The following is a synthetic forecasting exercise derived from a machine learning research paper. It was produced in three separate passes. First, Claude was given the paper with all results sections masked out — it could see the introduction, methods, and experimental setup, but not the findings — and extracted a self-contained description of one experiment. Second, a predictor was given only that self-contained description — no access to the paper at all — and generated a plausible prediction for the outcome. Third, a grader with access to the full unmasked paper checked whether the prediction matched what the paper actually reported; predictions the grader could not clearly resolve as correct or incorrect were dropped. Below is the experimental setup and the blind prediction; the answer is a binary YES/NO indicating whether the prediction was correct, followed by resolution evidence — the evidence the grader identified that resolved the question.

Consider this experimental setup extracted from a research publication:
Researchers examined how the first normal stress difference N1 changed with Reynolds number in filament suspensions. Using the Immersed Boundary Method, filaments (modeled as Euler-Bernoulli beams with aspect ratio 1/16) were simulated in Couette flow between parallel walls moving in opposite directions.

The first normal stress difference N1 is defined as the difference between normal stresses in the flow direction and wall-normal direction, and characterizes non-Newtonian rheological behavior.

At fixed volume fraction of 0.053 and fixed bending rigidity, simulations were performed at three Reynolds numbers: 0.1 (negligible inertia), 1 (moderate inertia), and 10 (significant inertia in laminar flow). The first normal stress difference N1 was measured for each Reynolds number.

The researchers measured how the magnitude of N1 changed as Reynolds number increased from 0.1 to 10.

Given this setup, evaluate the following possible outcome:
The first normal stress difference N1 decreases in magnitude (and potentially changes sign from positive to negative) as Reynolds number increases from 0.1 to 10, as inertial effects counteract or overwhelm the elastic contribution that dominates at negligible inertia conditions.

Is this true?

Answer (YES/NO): NO